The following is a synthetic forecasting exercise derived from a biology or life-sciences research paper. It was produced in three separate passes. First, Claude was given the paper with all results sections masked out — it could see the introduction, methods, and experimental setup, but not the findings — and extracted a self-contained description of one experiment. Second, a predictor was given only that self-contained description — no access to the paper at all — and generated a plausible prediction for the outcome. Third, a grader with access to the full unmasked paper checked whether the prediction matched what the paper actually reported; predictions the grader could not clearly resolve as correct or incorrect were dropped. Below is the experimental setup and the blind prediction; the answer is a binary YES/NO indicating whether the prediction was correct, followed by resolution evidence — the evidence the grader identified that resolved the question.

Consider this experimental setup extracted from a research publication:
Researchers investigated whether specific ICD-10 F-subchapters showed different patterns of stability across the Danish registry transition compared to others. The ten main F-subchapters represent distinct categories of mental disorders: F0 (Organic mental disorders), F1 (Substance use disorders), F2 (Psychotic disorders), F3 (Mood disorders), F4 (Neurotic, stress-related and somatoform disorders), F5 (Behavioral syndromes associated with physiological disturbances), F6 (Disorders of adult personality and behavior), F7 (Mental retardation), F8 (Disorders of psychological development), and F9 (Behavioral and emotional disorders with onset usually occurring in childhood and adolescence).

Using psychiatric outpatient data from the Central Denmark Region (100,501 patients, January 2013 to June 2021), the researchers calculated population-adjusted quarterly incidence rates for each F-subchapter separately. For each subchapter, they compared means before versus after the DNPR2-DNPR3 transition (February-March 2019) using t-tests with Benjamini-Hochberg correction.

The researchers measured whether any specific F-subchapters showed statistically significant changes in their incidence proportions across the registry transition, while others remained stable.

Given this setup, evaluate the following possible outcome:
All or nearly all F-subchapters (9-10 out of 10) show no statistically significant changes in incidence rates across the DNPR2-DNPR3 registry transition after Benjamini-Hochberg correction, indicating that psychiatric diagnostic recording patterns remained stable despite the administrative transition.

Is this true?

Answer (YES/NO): NO